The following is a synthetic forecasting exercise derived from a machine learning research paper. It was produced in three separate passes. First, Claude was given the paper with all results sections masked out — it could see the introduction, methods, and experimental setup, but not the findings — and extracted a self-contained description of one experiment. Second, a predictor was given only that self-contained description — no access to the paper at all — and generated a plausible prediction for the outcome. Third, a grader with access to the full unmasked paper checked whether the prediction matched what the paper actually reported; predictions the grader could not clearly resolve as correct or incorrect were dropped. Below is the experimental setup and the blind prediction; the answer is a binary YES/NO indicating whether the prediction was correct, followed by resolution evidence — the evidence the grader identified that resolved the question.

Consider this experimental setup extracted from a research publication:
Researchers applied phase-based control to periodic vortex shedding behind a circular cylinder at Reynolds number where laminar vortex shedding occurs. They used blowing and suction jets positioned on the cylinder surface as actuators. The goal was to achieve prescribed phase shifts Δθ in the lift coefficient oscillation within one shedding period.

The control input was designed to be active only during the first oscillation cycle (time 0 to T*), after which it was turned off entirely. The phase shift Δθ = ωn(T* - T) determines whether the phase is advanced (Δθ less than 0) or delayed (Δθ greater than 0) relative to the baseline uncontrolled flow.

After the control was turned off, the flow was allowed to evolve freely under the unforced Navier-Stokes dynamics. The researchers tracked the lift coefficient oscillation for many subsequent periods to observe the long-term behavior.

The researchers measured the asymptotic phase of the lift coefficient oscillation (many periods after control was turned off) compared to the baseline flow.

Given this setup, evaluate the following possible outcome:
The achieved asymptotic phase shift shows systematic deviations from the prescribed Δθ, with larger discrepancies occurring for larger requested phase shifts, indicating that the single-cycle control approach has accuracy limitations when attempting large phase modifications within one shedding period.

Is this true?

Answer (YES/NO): YES